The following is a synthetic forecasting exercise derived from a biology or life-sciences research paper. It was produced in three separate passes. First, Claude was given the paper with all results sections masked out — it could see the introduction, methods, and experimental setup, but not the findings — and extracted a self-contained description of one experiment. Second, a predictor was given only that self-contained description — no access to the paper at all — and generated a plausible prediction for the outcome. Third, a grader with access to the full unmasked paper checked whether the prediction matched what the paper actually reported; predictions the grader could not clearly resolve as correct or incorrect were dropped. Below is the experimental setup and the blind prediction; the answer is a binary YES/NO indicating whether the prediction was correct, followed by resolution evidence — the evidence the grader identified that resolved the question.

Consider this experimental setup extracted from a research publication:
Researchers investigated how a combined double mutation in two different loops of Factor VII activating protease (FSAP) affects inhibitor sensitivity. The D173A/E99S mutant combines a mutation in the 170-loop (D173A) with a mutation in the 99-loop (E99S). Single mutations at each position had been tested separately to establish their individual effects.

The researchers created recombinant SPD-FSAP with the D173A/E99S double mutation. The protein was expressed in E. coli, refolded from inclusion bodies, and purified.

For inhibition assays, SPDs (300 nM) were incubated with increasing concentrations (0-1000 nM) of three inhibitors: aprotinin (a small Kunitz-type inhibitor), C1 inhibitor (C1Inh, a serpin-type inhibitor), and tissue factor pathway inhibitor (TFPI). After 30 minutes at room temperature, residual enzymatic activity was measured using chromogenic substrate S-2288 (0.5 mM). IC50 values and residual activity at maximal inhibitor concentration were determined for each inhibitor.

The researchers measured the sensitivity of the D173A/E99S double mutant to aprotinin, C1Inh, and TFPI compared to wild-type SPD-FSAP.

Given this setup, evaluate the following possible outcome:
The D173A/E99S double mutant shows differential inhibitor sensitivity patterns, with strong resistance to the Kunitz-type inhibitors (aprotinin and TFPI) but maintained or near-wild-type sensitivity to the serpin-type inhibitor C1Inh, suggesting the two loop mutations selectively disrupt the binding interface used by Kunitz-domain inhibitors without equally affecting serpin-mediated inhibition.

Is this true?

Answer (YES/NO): NO